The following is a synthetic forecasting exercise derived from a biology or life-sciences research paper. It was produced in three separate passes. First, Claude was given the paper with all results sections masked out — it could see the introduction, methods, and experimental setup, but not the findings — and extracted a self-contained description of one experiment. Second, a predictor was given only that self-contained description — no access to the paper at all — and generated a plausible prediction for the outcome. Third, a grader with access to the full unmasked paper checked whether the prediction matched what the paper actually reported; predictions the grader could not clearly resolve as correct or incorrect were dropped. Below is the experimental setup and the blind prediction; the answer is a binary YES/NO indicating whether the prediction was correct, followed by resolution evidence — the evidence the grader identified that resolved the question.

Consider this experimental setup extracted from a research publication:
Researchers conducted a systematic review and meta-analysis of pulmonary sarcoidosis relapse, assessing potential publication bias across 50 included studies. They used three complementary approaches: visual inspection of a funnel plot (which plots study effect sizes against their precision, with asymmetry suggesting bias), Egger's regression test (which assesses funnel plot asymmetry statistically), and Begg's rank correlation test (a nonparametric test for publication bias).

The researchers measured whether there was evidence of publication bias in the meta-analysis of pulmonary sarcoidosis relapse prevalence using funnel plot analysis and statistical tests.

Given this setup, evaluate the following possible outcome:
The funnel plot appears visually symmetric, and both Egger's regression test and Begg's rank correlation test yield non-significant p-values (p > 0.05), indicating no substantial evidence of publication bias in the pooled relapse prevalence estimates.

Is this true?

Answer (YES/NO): YES